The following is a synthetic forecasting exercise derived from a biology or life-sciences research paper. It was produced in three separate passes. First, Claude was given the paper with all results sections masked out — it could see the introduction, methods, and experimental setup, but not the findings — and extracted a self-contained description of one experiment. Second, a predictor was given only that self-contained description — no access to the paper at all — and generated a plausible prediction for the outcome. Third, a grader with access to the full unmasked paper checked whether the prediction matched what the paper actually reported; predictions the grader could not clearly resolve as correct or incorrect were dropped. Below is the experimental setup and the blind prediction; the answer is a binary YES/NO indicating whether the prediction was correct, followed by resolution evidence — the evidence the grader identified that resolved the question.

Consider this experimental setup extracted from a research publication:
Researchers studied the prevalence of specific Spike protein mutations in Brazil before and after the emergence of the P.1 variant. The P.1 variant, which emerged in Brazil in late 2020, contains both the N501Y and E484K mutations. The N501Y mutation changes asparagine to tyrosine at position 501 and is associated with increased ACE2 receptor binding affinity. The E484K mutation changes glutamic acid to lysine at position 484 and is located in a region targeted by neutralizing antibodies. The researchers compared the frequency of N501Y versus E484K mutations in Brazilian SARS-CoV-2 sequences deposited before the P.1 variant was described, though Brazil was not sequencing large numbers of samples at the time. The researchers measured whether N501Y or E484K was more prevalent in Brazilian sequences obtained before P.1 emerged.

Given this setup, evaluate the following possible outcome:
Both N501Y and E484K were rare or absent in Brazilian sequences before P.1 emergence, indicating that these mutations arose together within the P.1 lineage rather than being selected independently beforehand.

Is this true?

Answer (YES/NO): NO